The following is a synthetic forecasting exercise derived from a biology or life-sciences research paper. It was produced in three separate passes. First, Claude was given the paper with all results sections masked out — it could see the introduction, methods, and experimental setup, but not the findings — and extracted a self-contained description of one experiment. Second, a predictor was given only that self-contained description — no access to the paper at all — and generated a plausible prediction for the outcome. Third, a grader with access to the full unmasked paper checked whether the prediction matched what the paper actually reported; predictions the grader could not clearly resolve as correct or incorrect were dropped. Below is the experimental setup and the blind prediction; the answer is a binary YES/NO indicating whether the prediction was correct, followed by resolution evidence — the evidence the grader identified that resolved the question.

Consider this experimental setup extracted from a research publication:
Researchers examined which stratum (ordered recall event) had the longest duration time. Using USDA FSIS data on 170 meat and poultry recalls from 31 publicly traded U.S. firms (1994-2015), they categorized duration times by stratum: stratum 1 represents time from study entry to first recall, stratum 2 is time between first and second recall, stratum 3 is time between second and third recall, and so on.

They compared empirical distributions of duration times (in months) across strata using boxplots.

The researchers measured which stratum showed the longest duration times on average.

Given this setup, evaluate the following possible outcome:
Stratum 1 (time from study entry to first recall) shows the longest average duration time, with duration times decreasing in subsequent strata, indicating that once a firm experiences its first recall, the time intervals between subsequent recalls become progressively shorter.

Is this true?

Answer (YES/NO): NO